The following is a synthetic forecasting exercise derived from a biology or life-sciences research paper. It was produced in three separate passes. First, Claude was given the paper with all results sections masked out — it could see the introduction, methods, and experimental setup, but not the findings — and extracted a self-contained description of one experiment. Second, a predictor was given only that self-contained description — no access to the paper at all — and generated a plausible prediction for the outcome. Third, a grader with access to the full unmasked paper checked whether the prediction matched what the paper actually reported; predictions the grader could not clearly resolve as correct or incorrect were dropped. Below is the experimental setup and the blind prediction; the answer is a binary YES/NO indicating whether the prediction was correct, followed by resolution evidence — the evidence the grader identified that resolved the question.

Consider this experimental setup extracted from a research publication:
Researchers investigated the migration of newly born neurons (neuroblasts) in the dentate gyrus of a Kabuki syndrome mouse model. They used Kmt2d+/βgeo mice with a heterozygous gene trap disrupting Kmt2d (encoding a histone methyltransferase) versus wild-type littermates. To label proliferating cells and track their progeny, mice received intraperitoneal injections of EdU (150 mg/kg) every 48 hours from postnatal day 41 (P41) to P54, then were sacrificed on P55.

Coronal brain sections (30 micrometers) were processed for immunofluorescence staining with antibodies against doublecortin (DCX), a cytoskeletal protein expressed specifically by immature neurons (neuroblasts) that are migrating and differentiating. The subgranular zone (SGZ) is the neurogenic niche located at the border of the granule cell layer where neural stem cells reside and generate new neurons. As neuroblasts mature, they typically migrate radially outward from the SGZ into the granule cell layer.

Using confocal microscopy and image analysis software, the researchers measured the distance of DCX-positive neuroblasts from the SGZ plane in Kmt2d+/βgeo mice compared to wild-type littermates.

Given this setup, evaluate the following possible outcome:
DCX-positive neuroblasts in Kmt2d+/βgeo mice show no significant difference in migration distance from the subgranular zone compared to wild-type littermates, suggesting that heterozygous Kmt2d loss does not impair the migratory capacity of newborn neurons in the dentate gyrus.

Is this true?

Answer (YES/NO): NO